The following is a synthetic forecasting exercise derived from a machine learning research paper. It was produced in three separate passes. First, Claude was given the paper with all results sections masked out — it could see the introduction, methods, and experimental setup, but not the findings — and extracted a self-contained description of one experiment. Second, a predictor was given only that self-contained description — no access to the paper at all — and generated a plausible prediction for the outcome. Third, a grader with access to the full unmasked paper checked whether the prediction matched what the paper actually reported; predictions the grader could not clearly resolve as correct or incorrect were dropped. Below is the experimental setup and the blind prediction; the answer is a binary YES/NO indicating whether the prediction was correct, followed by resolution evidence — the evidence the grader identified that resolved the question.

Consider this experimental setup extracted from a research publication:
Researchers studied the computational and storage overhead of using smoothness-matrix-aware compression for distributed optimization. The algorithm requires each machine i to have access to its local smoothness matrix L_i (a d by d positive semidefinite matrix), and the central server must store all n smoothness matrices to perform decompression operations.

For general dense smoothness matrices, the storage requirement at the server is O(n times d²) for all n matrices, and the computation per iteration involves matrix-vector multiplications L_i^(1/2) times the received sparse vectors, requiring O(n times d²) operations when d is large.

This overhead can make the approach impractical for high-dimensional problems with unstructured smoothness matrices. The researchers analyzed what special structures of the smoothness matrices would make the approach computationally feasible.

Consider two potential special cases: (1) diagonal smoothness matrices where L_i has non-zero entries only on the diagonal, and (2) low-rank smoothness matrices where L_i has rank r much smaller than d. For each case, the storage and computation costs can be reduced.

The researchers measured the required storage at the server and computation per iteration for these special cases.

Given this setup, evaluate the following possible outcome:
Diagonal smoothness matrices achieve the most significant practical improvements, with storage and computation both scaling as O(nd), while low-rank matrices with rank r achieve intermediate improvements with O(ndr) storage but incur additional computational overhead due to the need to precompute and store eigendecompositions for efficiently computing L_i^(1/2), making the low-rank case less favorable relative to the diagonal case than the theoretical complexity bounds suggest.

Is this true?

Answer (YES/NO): NO